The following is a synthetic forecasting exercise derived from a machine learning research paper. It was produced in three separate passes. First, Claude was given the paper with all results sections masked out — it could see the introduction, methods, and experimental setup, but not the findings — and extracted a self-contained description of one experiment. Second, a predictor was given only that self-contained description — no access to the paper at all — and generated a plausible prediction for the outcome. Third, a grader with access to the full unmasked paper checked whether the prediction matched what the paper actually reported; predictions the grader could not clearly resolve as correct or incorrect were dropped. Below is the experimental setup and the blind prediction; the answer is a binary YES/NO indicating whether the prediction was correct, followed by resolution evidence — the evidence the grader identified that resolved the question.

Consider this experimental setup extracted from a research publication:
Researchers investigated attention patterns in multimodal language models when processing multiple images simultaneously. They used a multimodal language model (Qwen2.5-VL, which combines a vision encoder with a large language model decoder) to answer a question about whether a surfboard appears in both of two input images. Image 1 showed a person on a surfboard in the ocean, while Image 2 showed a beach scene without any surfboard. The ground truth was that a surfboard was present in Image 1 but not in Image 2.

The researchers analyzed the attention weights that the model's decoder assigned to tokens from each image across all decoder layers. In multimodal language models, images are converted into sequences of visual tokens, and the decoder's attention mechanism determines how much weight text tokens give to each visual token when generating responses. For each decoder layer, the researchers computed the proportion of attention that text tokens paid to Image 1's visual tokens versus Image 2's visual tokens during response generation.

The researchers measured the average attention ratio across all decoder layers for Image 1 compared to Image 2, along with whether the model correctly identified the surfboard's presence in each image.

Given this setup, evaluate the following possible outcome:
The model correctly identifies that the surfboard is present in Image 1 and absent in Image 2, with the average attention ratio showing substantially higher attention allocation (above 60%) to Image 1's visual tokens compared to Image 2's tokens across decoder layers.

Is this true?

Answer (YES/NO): NO